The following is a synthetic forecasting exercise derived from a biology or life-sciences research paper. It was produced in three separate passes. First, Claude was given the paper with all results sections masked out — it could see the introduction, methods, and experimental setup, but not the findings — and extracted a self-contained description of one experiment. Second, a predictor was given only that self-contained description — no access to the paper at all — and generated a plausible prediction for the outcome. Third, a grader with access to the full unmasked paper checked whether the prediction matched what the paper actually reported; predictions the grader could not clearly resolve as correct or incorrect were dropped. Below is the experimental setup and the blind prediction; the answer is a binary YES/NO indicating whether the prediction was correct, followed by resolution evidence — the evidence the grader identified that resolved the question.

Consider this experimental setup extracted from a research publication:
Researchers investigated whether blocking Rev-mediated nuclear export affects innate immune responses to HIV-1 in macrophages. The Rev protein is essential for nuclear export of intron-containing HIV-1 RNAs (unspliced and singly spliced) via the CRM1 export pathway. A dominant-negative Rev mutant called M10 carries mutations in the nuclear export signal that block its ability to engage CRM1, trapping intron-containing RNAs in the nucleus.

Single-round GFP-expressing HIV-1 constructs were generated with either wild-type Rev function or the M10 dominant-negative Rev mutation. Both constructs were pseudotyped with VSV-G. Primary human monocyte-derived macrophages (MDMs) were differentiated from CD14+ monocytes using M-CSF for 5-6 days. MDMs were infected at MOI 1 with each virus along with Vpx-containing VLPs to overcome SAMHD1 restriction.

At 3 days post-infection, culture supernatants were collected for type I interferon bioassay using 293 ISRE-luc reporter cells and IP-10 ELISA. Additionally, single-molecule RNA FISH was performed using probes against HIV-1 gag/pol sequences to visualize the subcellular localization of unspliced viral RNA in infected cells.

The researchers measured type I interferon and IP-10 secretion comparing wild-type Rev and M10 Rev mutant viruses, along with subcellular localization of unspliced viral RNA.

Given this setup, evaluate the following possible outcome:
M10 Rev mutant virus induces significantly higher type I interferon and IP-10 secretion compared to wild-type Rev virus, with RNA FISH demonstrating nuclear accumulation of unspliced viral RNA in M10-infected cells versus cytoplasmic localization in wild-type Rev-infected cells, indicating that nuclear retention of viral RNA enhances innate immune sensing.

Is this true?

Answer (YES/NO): NO